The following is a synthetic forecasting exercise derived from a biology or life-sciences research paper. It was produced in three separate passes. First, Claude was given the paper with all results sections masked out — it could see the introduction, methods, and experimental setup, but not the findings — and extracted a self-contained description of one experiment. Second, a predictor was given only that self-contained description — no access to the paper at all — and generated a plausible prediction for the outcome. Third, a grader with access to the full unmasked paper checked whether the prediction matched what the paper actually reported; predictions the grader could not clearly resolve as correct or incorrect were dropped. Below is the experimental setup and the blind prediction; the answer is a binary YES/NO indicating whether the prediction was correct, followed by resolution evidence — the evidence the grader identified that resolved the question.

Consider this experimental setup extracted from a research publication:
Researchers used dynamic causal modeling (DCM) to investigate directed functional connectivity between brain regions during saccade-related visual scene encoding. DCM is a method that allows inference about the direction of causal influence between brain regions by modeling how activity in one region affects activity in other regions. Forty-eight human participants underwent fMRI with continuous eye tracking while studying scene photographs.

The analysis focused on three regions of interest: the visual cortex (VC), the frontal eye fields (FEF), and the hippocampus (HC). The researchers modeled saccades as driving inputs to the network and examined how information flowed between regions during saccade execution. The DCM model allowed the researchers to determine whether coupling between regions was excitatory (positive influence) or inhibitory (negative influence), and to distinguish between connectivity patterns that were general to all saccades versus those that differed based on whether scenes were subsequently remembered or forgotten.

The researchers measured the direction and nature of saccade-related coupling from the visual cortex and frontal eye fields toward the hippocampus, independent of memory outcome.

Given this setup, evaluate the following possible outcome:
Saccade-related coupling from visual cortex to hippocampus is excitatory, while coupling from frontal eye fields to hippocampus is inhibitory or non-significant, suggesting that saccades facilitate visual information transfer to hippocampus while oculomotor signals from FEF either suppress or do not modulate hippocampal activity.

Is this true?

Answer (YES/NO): NO